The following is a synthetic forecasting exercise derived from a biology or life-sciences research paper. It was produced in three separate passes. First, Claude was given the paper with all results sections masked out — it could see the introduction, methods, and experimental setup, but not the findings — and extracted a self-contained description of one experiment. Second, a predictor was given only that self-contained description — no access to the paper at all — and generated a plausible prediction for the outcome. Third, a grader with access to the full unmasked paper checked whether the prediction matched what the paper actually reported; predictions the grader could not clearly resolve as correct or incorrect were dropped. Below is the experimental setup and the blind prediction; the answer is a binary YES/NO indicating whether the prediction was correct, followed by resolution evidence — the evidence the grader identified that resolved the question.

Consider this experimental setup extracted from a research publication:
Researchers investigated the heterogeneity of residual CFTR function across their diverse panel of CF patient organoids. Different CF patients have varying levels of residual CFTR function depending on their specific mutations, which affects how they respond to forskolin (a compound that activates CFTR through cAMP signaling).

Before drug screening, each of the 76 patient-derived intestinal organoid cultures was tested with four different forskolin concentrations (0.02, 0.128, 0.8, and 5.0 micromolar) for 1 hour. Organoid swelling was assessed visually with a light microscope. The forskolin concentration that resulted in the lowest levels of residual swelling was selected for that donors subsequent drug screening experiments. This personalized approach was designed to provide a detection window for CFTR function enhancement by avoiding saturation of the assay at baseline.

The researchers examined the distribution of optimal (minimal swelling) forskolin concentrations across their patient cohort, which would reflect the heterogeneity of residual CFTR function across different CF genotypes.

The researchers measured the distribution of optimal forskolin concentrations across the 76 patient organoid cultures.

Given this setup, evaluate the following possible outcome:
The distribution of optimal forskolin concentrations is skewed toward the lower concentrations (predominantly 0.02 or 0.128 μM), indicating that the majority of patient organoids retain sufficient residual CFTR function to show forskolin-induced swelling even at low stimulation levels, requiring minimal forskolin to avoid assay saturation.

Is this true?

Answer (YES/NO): NO